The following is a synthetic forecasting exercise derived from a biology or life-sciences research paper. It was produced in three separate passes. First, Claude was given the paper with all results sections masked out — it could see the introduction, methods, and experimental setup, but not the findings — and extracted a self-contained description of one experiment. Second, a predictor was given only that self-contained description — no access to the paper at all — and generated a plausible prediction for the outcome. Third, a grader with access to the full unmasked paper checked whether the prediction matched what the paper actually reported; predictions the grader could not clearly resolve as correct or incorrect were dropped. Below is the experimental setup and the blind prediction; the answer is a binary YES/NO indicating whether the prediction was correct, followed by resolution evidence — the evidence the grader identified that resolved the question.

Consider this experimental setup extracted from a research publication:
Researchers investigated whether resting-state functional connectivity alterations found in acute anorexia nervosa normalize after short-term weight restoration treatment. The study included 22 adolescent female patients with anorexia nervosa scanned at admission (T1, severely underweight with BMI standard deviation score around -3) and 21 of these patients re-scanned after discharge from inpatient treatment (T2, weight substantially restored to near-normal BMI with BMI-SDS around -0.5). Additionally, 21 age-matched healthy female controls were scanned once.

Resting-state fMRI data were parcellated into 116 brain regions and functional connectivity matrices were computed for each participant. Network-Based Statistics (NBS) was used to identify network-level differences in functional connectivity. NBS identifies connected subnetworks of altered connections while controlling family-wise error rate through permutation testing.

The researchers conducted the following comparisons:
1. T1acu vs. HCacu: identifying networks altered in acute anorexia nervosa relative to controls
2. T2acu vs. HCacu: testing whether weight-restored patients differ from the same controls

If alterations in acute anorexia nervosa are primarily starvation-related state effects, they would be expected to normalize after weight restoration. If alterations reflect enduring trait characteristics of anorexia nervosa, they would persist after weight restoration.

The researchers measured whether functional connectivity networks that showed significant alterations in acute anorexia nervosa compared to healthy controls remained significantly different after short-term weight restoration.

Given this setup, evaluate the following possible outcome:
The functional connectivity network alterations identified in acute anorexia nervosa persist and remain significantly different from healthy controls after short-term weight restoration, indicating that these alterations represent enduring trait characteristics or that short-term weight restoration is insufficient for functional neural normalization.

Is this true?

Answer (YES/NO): NO